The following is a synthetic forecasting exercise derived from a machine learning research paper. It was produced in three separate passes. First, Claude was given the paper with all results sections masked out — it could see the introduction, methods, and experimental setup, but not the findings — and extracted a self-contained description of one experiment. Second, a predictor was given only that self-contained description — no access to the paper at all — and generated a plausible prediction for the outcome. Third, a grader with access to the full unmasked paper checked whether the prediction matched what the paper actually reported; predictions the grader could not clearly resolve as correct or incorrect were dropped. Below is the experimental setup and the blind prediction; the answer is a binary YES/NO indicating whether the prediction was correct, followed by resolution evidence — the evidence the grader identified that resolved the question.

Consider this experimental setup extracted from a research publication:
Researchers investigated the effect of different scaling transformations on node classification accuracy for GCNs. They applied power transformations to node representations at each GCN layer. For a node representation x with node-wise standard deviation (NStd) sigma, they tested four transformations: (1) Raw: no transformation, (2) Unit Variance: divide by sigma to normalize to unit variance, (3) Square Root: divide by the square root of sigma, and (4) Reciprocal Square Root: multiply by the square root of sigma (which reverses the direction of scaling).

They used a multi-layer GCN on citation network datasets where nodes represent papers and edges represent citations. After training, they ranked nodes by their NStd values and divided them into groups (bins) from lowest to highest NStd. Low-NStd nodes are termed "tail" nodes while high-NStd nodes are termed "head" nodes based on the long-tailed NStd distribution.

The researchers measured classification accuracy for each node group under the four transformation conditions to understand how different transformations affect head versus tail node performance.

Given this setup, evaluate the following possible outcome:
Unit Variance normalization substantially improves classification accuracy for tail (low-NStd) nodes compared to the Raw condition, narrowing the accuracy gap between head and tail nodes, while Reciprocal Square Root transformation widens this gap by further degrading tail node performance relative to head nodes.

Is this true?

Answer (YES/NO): NO